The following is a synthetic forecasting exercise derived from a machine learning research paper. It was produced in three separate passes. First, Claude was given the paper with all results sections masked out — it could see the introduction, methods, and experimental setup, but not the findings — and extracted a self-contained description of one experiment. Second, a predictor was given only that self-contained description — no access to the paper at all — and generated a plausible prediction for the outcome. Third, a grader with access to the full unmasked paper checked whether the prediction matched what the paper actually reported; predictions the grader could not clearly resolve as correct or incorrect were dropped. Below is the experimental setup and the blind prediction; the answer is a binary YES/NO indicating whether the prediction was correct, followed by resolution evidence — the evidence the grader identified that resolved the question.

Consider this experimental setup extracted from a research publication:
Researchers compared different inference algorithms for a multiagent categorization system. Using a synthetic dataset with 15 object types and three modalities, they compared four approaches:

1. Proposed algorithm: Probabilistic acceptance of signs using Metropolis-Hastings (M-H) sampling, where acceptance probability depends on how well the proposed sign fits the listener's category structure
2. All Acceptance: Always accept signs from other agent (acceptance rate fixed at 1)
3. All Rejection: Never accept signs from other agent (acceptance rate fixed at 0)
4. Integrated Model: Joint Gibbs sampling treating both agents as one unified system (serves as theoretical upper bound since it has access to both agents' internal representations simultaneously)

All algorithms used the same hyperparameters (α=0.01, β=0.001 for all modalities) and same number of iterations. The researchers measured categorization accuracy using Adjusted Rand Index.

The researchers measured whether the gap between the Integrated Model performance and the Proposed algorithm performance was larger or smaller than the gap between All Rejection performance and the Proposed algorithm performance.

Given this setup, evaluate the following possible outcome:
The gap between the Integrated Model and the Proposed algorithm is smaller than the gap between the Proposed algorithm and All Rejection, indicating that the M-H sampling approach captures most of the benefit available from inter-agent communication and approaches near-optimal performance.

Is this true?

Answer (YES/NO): YES